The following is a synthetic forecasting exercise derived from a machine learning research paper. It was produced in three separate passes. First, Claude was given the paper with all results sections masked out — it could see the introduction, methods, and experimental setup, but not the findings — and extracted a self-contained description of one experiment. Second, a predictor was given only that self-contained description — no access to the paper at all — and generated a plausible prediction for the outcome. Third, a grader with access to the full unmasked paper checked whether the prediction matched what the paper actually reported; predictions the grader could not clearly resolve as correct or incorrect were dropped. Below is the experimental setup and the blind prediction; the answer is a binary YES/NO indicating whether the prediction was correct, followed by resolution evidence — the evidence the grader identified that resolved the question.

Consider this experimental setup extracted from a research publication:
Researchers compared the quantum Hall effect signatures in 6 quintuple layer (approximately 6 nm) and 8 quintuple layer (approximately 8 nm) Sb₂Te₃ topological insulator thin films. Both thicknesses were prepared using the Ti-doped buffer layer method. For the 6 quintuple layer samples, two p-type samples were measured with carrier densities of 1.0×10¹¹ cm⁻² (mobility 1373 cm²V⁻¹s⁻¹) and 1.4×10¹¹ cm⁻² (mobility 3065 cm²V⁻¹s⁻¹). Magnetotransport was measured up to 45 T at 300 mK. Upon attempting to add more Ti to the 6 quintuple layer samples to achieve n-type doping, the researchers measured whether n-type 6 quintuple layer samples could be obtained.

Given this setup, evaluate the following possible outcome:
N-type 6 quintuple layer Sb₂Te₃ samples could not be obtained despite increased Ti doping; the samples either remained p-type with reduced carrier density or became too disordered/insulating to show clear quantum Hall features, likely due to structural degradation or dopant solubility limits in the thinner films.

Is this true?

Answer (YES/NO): YES